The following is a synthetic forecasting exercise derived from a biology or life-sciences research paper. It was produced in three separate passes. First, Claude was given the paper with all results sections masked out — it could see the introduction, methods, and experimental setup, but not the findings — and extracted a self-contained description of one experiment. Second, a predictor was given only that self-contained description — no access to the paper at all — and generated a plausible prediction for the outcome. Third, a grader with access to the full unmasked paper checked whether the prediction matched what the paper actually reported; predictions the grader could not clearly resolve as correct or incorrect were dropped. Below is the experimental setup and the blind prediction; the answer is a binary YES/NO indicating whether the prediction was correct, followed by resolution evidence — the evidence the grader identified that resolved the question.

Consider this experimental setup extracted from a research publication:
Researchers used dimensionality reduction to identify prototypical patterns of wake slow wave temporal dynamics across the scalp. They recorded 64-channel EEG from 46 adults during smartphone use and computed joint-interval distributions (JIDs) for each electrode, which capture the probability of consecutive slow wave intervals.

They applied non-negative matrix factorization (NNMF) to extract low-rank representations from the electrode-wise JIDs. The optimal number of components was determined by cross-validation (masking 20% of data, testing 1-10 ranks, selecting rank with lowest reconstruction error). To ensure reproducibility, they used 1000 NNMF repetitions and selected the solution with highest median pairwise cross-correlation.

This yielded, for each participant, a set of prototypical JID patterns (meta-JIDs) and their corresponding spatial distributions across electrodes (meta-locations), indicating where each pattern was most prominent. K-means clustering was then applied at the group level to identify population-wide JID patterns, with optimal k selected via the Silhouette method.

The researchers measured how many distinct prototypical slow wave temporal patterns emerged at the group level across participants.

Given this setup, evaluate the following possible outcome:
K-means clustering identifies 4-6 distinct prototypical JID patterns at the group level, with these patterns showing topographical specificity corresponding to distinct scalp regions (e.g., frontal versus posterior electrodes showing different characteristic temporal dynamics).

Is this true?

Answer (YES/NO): YES